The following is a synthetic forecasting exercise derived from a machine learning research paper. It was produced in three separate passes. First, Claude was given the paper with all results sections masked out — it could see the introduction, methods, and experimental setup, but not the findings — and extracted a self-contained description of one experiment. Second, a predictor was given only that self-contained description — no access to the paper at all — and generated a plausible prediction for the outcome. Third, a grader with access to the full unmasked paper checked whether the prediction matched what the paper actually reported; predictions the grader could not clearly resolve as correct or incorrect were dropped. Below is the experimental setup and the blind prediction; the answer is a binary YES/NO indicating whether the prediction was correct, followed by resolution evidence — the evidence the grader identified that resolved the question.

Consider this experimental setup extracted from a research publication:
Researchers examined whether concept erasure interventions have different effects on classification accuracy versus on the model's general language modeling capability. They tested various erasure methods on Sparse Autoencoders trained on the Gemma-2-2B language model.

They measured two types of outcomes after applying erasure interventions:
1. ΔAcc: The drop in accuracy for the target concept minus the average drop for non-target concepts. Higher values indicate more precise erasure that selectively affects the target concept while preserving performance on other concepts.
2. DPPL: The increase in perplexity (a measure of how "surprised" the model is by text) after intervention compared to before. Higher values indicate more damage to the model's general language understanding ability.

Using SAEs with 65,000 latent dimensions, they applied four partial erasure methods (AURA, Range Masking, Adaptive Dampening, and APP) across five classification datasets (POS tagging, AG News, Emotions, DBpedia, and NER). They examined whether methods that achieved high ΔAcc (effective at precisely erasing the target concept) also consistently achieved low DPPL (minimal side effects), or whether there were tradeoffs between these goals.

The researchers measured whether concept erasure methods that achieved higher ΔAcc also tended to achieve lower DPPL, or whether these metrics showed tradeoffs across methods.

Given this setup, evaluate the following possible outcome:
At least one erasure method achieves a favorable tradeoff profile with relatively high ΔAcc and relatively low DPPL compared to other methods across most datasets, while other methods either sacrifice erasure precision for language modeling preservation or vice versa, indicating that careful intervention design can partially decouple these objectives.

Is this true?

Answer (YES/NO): YES